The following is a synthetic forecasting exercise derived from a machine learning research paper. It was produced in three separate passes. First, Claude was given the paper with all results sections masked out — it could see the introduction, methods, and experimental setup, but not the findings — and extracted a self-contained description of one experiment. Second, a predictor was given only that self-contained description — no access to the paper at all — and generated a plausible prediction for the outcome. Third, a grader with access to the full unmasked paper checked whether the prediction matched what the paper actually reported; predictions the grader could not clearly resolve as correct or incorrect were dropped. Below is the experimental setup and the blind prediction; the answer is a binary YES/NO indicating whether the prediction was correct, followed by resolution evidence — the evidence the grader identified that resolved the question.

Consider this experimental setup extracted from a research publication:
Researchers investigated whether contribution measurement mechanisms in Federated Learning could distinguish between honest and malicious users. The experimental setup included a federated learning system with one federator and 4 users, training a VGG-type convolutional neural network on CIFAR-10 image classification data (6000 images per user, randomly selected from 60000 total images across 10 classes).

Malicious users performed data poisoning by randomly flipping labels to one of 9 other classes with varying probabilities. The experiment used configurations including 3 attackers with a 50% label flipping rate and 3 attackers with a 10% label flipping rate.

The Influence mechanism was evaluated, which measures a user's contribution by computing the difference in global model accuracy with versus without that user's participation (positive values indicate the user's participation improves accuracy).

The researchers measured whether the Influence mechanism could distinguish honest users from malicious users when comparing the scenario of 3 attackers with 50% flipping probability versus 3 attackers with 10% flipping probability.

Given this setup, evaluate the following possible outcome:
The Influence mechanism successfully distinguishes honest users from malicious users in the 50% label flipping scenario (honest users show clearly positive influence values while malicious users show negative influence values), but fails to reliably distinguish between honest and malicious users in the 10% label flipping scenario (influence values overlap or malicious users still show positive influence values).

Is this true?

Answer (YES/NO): NO